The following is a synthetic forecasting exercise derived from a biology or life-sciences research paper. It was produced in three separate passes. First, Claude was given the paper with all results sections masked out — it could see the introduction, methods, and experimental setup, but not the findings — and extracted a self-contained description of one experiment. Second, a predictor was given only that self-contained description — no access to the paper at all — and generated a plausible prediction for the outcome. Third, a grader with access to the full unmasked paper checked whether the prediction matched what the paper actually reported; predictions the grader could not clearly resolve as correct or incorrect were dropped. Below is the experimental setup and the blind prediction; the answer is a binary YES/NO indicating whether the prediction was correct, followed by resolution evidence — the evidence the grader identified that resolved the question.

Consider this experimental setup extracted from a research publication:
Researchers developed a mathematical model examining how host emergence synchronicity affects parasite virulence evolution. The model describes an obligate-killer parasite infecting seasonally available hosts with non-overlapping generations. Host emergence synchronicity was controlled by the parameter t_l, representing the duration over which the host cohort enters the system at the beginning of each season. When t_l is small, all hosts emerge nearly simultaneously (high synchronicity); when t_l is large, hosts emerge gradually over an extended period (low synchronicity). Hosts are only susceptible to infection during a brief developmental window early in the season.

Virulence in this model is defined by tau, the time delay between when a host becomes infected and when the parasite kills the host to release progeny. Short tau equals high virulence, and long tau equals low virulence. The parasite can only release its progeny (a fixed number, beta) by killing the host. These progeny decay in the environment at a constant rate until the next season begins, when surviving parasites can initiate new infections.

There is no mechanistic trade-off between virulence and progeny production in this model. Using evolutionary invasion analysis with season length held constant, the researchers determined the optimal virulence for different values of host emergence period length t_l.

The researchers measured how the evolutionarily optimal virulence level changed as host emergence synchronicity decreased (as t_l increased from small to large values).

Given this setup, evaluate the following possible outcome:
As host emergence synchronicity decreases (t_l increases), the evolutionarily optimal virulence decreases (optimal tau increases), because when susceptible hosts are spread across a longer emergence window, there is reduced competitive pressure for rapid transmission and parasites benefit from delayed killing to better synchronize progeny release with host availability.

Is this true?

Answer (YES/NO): NO